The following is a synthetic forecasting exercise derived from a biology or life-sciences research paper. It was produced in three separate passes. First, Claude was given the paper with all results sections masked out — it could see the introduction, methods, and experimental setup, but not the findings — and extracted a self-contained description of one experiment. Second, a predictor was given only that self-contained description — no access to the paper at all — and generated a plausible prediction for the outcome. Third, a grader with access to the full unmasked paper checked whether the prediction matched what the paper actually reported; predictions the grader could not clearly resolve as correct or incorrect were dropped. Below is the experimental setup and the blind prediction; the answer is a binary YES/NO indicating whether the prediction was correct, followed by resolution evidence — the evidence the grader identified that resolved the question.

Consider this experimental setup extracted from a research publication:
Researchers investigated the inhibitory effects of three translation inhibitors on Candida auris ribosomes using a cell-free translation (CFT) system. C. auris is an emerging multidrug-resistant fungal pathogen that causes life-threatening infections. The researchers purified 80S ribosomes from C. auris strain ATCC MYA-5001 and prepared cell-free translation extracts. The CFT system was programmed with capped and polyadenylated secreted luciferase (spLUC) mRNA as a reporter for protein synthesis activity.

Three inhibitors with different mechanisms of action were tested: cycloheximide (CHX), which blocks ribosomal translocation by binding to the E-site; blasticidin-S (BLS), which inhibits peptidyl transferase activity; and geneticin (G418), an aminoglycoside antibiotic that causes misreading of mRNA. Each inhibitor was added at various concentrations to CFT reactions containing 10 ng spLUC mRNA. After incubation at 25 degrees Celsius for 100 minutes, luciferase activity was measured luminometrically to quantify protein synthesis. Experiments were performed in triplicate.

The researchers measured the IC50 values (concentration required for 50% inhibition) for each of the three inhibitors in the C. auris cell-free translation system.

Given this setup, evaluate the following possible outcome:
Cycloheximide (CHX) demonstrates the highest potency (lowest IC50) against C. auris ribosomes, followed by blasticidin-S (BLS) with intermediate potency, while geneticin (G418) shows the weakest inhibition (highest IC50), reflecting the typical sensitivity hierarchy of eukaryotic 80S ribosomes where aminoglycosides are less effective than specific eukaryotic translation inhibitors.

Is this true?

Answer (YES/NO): NO